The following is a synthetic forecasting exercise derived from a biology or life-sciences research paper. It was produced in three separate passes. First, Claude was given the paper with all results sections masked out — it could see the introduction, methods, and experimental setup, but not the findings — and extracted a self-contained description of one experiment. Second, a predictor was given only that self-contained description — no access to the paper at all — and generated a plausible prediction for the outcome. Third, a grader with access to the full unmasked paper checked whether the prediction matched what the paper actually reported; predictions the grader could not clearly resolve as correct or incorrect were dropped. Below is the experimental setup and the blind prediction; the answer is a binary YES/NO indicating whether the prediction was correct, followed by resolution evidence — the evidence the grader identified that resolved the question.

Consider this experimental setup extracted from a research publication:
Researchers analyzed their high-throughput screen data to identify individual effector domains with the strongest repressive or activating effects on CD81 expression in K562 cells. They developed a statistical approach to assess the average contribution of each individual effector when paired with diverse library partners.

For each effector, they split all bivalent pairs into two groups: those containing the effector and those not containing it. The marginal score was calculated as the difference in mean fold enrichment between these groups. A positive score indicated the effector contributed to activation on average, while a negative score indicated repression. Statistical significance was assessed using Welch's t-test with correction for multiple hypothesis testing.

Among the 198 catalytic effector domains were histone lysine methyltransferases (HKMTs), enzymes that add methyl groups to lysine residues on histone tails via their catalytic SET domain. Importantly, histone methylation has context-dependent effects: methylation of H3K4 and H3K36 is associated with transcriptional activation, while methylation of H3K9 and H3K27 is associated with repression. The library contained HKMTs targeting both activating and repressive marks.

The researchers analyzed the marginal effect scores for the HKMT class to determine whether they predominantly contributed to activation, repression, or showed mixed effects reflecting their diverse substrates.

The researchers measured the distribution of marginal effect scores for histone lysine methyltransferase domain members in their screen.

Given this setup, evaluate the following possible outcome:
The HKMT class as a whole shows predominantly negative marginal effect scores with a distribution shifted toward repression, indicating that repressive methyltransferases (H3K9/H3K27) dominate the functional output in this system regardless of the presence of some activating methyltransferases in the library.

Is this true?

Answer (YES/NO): NO